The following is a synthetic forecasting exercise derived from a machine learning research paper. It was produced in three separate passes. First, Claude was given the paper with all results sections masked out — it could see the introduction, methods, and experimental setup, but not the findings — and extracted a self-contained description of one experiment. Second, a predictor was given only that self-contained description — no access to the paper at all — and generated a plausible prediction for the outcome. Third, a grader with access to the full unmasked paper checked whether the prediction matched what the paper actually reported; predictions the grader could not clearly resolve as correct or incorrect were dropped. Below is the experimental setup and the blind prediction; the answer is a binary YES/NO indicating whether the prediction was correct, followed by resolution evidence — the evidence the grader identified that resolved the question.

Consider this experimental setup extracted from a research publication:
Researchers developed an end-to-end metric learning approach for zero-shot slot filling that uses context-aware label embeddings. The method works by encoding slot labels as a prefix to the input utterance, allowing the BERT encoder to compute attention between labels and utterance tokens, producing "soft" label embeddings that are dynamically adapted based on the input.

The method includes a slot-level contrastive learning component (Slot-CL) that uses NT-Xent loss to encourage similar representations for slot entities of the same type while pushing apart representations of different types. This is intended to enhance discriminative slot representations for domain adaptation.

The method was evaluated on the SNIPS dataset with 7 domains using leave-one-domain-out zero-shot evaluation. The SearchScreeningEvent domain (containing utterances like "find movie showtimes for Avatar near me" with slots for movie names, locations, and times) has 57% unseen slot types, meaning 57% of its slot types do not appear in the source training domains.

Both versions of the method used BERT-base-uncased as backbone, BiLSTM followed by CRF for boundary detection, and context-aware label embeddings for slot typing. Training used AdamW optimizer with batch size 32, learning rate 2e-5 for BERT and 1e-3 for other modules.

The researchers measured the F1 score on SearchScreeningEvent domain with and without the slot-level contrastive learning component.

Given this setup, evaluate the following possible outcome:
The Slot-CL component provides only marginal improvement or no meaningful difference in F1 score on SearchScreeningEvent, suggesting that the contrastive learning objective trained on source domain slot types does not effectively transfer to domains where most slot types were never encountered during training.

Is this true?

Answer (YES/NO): NO